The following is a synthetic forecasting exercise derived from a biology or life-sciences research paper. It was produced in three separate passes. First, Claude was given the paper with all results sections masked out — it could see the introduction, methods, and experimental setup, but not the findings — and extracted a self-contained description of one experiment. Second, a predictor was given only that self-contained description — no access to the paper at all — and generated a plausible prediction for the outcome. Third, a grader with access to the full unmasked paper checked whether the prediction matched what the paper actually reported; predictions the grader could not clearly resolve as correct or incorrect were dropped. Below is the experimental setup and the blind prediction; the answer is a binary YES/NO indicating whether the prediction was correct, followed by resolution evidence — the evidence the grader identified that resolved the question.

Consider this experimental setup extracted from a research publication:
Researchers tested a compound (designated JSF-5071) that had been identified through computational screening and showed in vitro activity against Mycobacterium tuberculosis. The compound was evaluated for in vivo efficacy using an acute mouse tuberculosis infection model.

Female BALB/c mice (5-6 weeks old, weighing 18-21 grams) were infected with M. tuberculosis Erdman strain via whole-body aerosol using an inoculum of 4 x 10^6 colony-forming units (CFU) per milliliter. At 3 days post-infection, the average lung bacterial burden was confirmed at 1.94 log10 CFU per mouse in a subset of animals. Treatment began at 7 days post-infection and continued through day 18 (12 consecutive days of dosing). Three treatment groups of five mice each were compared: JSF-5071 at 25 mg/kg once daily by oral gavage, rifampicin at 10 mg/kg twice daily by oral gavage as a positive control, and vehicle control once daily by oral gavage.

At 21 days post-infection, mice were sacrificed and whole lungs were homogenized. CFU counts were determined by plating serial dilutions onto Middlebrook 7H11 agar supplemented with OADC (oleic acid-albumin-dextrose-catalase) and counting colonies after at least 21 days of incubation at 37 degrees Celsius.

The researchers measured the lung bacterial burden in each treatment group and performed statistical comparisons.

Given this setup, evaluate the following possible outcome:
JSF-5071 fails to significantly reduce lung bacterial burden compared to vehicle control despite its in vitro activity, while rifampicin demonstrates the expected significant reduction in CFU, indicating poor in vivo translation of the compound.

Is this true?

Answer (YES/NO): YES